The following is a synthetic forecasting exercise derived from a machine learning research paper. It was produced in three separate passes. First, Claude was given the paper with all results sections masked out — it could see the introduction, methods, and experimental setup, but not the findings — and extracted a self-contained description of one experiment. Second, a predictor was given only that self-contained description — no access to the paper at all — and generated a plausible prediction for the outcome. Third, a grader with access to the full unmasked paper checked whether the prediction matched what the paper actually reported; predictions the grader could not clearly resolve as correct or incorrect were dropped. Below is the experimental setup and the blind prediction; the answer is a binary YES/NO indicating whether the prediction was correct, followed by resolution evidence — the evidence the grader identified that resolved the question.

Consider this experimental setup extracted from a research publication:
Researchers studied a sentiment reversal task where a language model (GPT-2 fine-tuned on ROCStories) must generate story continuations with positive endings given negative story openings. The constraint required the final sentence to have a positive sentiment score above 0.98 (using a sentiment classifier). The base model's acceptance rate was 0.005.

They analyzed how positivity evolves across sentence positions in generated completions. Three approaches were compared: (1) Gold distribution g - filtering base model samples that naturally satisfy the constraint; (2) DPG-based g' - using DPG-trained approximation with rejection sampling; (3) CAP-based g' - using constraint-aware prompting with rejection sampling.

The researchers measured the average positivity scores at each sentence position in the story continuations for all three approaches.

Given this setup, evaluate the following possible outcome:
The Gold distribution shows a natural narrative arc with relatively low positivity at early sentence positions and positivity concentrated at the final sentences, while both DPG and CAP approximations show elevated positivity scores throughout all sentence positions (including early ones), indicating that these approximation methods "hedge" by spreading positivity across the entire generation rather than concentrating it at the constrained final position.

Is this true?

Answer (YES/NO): NO